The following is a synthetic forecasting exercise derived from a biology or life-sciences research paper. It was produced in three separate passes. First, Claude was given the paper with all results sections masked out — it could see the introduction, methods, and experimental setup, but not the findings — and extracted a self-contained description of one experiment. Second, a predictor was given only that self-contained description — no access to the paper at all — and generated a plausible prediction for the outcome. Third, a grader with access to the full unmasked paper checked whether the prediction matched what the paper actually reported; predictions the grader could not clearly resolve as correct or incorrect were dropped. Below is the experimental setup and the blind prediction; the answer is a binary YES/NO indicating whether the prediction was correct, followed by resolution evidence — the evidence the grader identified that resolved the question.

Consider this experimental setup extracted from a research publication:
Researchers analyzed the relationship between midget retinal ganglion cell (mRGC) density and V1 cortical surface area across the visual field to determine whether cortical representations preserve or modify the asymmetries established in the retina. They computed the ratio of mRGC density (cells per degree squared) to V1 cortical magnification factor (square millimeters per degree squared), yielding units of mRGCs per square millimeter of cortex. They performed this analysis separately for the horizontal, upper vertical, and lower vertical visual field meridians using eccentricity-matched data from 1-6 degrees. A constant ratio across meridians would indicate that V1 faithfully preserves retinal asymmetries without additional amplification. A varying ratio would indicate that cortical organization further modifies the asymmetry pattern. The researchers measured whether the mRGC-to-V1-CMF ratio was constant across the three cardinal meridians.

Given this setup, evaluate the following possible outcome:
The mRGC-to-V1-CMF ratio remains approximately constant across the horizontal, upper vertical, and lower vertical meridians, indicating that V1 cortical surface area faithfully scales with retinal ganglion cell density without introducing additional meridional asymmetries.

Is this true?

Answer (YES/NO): NO